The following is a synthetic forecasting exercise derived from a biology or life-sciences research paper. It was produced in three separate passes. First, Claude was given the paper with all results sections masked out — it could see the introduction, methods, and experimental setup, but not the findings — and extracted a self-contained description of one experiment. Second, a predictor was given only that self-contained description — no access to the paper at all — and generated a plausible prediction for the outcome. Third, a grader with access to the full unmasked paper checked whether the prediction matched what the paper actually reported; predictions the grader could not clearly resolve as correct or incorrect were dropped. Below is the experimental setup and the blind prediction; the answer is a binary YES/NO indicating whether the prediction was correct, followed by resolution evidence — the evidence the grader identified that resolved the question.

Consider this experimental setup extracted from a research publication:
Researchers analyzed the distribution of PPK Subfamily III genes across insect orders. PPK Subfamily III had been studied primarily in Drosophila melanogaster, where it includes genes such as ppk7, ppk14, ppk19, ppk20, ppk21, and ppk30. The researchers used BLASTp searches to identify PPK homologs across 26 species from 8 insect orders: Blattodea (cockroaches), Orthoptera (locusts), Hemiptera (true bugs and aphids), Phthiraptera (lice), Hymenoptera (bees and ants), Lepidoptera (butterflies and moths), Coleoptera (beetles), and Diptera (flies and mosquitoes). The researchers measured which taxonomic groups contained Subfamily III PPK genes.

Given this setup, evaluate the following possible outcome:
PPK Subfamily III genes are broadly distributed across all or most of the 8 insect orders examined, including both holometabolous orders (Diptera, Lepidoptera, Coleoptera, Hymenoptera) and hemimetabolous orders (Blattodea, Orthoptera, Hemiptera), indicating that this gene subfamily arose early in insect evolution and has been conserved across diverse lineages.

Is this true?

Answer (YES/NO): NO